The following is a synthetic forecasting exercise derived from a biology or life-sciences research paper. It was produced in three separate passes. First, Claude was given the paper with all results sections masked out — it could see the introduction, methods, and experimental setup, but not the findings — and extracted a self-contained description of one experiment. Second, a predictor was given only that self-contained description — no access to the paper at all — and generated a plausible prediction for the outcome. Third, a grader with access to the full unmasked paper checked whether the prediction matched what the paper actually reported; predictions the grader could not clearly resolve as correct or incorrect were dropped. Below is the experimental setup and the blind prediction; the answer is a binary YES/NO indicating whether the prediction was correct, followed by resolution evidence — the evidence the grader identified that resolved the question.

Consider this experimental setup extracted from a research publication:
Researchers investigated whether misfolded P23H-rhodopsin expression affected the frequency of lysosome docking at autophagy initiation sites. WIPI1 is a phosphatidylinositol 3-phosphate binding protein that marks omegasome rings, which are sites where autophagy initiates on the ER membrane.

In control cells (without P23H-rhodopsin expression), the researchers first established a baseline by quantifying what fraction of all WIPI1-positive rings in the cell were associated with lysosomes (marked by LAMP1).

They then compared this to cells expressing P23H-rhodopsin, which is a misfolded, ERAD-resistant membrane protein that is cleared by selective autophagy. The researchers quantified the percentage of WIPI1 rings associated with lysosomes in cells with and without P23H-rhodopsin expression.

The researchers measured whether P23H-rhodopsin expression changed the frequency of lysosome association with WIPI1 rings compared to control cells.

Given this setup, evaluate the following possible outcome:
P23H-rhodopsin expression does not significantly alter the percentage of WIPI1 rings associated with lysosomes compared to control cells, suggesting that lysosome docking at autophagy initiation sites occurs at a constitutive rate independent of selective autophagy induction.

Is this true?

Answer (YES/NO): NO